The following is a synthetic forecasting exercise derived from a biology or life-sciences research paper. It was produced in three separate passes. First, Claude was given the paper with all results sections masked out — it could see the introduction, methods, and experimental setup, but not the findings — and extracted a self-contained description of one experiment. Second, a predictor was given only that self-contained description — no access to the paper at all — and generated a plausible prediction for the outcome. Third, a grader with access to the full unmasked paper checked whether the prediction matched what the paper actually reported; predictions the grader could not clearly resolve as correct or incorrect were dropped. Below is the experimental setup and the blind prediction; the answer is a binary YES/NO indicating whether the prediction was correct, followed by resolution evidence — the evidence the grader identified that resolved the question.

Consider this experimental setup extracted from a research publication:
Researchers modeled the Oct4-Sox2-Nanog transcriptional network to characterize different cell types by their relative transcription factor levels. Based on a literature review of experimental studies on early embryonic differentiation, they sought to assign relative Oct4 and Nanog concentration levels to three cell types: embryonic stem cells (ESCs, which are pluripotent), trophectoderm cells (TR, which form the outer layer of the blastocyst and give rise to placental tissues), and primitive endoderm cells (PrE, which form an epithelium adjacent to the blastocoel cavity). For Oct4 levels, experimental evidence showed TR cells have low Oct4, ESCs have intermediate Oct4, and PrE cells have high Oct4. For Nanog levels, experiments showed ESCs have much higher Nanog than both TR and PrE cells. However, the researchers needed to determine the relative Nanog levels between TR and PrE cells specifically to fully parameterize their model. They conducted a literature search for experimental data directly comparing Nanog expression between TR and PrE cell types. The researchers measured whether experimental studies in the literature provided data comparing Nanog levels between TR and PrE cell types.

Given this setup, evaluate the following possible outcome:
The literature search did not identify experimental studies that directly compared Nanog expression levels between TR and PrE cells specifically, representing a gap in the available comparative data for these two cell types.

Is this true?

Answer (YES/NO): YES